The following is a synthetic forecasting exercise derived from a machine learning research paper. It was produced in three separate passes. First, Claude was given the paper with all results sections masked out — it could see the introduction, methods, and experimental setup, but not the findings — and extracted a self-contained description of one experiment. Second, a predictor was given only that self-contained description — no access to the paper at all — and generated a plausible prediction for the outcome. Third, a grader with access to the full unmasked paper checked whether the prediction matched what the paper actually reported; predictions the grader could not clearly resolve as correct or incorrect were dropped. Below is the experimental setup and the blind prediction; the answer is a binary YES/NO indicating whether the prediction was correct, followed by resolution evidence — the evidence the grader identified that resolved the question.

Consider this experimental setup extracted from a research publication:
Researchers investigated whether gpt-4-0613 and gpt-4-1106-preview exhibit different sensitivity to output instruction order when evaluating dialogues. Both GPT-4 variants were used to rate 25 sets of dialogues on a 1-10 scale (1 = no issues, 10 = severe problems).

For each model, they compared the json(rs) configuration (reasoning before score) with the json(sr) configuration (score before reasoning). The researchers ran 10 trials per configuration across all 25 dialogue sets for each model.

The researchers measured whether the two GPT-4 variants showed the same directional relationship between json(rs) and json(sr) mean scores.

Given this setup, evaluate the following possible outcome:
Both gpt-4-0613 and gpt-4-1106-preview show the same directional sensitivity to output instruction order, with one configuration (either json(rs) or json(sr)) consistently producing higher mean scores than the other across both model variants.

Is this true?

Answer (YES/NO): NO